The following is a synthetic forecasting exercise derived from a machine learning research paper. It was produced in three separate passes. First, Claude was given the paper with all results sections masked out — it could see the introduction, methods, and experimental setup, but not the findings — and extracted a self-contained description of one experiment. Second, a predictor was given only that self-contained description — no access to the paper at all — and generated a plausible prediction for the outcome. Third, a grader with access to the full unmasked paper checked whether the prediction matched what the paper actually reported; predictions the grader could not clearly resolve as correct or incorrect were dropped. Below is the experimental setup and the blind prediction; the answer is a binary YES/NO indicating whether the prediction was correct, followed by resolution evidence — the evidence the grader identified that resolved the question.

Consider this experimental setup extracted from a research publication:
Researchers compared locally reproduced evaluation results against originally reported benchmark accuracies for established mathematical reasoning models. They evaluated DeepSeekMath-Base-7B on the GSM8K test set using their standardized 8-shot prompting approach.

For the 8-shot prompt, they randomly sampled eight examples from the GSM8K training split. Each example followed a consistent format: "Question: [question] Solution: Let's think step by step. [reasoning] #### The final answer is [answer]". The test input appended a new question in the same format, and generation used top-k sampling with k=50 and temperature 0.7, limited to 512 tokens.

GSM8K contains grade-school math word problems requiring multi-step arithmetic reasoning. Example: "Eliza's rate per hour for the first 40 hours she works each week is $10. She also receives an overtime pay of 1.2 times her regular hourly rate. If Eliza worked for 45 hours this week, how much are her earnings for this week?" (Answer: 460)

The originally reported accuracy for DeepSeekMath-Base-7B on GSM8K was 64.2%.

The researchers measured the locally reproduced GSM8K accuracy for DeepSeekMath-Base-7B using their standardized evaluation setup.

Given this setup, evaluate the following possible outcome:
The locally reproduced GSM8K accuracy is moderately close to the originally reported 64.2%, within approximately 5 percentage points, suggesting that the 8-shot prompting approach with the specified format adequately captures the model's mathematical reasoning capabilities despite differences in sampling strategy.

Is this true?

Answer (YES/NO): NO